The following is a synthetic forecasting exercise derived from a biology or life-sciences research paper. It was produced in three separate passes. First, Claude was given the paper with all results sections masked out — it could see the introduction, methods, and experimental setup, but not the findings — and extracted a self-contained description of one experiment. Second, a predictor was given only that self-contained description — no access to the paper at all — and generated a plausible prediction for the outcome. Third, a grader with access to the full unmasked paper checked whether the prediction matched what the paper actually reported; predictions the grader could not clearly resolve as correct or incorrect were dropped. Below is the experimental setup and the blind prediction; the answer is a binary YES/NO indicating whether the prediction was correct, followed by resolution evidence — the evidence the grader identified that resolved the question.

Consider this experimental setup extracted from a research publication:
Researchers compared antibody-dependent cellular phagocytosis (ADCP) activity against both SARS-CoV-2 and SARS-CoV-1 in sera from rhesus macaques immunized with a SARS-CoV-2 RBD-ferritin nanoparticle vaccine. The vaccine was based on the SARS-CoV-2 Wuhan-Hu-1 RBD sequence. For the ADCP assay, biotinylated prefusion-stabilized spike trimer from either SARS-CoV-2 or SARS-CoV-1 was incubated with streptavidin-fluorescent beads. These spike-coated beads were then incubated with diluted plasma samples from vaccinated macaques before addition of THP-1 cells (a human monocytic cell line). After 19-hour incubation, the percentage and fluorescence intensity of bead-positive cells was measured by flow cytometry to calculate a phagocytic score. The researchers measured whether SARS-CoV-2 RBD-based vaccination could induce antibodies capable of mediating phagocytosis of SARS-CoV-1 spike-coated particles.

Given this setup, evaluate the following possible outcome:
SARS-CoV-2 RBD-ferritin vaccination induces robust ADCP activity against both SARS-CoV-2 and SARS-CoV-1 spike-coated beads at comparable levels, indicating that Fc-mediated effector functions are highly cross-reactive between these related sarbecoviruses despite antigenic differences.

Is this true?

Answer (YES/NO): NO